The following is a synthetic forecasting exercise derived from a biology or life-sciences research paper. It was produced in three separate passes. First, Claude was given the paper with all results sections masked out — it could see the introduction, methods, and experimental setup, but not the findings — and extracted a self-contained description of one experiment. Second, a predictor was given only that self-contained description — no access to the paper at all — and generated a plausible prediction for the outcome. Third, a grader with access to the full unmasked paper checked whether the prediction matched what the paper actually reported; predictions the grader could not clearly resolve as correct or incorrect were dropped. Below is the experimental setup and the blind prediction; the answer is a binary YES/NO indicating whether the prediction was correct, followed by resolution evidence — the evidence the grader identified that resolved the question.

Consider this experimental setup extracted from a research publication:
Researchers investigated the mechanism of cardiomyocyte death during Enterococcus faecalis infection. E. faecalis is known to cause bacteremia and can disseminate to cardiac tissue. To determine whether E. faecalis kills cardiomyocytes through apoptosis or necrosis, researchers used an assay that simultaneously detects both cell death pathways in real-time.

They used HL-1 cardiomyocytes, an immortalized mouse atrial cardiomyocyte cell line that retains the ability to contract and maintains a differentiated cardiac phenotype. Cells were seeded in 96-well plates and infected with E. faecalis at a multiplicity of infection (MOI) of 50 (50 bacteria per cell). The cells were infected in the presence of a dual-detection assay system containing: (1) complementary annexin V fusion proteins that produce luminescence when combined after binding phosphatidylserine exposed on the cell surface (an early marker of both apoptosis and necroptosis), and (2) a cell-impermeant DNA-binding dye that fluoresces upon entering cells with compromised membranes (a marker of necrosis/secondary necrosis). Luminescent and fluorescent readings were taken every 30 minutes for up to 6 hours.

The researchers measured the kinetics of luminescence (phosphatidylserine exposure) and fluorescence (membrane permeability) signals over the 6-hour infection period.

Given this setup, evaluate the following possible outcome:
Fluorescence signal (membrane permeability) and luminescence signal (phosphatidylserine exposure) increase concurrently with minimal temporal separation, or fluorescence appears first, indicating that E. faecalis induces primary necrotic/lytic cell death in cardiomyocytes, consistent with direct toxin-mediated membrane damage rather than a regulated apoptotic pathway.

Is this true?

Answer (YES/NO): NO